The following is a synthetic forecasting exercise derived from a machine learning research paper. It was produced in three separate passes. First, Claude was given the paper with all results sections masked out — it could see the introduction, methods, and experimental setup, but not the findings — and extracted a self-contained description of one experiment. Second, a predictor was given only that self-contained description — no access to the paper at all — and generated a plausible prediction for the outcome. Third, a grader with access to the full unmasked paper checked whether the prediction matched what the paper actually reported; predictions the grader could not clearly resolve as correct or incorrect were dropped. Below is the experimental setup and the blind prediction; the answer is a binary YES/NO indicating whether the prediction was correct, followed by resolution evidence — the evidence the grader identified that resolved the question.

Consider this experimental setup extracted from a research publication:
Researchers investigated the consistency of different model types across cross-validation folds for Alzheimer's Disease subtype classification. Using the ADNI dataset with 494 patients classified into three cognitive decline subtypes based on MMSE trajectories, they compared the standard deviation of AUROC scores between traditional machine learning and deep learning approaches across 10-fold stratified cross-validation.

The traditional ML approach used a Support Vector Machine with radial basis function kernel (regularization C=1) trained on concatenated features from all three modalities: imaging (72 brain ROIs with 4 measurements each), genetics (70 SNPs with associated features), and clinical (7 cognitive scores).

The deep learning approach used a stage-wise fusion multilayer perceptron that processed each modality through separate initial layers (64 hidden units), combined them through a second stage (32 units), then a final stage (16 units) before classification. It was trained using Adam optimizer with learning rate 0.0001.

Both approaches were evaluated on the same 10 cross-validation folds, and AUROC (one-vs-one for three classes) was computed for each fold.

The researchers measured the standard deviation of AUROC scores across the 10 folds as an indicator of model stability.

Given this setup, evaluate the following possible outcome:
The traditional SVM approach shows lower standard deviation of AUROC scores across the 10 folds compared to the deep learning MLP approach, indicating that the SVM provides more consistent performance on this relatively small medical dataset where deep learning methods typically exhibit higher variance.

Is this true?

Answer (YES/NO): NO